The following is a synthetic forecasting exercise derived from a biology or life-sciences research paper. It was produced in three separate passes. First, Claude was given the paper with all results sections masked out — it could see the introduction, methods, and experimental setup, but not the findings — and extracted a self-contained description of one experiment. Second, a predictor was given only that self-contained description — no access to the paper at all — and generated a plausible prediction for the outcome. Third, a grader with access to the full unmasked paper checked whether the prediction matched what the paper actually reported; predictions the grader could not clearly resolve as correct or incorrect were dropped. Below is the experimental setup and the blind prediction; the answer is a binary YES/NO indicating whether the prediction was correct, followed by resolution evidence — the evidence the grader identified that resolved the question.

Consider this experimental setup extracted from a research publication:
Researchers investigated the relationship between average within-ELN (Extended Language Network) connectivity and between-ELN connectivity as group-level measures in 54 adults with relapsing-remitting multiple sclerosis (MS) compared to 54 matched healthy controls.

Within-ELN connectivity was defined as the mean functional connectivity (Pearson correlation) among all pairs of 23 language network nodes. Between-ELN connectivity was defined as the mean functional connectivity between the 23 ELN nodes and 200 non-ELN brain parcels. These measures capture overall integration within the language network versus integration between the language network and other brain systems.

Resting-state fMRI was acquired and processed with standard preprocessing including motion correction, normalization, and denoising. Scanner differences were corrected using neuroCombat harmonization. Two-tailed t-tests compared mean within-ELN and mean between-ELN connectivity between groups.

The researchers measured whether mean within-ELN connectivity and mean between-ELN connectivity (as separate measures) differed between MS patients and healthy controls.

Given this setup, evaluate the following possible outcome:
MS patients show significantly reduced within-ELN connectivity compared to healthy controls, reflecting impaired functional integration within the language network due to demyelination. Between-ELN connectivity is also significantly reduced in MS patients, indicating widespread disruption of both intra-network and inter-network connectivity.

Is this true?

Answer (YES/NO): NO